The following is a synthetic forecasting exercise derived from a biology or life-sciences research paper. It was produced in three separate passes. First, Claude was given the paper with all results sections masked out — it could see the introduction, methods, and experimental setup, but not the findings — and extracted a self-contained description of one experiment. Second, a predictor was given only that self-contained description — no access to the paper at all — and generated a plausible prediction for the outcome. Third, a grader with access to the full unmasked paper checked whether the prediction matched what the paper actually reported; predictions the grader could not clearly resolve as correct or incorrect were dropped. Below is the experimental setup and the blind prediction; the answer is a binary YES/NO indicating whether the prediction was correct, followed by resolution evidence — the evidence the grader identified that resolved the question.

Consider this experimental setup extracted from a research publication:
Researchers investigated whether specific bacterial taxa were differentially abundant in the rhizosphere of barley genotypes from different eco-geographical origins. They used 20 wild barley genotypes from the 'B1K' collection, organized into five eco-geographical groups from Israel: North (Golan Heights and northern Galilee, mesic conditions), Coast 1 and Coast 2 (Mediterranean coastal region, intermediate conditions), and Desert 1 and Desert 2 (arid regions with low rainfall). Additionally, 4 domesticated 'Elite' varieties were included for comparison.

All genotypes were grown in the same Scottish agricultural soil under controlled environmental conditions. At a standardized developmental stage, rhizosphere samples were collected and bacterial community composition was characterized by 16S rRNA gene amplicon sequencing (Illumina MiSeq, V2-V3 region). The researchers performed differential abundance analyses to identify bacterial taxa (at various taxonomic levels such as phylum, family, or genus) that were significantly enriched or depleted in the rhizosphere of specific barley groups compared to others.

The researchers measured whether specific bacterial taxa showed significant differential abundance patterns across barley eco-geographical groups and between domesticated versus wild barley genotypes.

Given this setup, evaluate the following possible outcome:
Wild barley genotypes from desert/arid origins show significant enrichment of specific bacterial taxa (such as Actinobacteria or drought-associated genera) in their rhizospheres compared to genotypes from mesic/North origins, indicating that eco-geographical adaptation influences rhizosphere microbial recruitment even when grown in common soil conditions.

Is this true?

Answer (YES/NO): NO